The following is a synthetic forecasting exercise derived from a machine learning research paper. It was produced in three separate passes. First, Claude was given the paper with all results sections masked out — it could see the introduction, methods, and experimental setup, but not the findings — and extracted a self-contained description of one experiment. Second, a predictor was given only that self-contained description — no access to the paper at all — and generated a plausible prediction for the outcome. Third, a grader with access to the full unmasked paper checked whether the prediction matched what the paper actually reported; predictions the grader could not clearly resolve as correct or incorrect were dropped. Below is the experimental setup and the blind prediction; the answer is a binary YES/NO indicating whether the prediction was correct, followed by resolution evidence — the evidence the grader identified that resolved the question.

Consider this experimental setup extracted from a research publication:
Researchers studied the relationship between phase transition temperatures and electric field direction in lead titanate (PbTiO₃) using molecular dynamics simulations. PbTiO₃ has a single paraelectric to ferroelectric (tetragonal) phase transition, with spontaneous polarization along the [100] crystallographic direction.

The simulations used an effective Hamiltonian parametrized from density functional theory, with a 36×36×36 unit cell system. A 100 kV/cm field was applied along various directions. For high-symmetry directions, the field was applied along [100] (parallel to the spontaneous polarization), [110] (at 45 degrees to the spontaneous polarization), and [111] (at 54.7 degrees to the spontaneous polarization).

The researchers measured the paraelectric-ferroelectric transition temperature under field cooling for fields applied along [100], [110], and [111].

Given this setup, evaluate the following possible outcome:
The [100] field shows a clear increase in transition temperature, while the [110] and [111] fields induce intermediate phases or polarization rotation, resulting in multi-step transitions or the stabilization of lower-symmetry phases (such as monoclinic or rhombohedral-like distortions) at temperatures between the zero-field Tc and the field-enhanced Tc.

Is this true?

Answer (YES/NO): NO